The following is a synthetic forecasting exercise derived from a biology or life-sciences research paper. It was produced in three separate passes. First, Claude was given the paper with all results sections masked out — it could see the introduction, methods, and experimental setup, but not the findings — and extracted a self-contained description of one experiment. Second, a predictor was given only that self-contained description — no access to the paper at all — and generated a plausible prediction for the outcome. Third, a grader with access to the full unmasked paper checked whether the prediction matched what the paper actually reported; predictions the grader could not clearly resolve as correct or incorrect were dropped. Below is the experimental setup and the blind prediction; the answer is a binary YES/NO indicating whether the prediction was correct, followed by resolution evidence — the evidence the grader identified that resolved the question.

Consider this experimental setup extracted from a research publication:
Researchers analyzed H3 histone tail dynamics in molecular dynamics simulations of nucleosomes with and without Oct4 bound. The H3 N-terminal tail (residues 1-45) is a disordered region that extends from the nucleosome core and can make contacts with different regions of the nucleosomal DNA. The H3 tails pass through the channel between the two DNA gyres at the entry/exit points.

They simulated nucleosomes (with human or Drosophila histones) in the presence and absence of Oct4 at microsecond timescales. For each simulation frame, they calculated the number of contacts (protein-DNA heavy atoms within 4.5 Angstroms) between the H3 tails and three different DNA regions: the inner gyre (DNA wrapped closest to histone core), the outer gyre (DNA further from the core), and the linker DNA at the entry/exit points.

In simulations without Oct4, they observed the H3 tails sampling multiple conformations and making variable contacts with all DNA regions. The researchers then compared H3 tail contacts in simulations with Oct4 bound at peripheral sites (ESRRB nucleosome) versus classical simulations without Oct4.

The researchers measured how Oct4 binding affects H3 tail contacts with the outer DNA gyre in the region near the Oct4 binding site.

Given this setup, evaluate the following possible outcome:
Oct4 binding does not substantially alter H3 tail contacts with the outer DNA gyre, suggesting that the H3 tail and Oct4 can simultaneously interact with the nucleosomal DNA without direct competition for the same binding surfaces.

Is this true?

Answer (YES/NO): YES